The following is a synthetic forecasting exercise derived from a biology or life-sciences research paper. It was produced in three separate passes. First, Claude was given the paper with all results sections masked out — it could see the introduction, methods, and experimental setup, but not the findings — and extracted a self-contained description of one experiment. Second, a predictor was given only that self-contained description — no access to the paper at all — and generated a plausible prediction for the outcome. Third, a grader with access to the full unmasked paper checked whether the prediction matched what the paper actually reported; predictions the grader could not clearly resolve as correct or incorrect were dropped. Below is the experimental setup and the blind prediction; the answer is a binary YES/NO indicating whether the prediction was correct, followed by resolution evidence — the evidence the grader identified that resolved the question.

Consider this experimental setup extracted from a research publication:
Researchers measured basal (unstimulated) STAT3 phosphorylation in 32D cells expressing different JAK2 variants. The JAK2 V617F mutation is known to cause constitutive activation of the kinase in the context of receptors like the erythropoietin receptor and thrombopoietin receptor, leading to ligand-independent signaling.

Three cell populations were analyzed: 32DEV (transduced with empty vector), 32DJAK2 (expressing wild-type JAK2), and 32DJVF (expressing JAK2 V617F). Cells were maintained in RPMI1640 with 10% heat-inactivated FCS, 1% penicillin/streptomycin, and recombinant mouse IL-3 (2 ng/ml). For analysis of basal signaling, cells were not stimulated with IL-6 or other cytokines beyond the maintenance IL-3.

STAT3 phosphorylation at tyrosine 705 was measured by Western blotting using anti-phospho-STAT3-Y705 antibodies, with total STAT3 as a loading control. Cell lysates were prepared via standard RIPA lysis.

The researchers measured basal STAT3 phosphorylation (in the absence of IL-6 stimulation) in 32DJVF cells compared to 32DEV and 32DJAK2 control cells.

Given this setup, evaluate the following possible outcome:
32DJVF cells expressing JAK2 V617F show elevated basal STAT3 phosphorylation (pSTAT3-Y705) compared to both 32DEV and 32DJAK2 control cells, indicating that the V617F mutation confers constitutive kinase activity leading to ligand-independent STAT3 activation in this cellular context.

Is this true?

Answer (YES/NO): YES